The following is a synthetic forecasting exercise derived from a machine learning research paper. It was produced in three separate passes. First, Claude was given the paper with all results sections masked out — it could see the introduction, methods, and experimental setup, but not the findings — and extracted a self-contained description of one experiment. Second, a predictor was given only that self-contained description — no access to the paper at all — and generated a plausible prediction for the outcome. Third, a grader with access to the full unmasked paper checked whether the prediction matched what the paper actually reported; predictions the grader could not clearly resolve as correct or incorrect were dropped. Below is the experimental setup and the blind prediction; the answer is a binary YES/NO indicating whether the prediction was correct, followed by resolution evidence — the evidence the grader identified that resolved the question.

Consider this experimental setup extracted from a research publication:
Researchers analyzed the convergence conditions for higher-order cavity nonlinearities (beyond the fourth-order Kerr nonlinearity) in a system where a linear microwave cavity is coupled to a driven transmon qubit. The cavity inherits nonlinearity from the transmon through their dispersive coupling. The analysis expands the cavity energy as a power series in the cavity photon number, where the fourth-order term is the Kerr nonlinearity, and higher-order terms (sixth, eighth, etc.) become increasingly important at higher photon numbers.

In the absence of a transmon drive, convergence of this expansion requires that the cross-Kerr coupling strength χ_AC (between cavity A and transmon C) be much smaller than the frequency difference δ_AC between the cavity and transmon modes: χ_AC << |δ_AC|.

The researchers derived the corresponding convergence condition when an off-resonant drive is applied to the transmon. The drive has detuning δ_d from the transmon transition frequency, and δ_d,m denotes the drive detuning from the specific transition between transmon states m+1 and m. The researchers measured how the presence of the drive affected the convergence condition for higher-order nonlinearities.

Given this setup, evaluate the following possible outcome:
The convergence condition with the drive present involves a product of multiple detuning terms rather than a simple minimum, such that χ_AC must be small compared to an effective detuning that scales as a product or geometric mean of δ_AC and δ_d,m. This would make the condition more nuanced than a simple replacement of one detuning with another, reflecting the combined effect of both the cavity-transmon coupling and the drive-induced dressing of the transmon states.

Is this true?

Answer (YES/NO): NO